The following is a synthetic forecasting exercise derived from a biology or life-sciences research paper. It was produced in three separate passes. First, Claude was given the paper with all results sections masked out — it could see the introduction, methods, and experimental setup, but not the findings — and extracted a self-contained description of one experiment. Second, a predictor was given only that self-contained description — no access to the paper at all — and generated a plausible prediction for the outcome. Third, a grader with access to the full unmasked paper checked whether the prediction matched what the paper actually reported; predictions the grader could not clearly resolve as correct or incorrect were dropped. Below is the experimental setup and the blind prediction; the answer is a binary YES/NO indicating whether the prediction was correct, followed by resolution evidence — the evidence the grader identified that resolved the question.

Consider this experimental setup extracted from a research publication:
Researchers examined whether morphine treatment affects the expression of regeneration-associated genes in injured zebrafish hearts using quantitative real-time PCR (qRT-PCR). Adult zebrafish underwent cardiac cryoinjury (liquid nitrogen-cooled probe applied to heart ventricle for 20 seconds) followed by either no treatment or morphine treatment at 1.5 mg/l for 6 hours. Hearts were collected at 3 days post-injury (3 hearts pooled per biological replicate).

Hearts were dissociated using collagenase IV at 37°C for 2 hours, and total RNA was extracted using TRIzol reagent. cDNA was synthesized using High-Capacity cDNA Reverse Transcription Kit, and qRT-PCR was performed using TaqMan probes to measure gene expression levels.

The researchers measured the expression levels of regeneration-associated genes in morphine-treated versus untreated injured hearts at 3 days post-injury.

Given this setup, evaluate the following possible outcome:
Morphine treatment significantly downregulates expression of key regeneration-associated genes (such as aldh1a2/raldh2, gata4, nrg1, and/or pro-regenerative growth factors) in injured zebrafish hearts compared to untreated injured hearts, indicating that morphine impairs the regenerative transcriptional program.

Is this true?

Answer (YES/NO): NO